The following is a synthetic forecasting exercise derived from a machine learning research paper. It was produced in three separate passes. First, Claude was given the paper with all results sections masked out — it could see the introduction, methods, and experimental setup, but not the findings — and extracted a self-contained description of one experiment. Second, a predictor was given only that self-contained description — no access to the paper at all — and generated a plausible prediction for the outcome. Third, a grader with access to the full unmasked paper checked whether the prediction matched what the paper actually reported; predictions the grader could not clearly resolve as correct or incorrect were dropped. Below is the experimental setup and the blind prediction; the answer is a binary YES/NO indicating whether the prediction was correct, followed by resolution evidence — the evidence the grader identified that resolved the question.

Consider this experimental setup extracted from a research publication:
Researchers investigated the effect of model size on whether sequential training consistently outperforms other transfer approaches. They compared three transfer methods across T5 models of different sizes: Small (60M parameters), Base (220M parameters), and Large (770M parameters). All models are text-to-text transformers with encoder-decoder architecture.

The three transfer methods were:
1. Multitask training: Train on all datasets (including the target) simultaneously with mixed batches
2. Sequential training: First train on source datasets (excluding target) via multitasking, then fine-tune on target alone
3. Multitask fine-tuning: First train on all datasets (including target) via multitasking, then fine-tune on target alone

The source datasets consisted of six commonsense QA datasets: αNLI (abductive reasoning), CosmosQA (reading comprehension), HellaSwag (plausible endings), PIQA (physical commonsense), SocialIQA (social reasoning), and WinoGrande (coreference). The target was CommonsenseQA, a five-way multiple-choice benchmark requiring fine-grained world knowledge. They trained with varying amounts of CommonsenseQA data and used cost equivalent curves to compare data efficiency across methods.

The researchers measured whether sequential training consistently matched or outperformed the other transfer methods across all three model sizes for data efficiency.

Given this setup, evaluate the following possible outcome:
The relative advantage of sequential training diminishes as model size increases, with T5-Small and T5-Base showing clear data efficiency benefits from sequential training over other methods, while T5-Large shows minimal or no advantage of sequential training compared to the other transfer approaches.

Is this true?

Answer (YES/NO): NO